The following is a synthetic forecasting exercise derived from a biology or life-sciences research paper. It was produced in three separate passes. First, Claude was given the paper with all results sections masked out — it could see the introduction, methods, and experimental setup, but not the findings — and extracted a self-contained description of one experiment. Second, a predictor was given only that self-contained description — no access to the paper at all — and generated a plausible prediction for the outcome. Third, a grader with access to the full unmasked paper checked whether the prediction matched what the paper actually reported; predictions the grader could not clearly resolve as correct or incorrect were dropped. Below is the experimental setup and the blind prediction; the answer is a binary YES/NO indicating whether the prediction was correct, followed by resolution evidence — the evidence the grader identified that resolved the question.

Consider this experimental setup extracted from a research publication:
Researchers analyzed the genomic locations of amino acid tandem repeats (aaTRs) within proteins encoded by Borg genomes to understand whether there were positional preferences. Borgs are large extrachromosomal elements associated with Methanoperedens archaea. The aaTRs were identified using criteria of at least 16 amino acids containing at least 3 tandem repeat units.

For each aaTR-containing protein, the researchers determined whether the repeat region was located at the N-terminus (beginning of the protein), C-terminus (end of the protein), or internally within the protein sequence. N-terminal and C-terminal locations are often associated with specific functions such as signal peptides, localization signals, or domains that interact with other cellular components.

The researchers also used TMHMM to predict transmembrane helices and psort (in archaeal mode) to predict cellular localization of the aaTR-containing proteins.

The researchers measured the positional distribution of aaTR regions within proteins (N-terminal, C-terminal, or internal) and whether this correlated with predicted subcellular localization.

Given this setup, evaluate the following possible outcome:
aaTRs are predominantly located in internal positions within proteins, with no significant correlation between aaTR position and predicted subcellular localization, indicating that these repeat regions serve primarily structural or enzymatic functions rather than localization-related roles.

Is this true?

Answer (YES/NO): NO